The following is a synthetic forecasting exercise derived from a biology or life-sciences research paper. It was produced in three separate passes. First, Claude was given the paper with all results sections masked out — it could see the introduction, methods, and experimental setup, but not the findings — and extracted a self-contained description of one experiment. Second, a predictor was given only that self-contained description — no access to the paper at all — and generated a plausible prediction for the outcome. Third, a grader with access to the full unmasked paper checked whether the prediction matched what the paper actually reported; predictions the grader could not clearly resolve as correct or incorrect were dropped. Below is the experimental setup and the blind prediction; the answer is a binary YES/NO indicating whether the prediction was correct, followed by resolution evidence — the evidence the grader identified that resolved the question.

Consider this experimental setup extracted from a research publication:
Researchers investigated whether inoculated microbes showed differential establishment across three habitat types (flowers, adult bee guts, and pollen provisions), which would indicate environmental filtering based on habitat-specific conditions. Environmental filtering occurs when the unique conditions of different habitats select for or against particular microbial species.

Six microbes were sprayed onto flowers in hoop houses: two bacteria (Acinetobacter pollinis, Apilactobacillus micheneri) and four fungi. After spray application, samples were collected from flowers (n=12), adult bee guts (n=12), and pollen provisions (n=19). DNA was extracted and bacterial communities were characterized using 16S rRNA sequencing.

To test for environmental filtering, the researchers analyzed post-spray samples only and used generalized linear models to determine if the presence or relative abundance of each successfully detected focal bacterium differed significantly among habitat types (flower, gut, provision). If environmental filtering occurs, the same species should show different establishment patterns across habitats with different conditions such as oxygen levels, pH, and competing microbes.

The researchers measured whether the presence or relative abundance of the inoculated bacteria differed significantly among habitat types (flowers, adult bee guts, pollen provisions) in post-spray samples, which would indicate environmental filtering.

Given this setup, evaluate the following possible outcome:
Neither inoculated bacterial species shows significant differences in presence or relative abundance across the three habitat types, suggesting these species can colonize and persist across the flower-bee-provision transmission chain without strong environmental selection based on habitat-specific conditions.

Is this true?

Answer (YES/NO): NO